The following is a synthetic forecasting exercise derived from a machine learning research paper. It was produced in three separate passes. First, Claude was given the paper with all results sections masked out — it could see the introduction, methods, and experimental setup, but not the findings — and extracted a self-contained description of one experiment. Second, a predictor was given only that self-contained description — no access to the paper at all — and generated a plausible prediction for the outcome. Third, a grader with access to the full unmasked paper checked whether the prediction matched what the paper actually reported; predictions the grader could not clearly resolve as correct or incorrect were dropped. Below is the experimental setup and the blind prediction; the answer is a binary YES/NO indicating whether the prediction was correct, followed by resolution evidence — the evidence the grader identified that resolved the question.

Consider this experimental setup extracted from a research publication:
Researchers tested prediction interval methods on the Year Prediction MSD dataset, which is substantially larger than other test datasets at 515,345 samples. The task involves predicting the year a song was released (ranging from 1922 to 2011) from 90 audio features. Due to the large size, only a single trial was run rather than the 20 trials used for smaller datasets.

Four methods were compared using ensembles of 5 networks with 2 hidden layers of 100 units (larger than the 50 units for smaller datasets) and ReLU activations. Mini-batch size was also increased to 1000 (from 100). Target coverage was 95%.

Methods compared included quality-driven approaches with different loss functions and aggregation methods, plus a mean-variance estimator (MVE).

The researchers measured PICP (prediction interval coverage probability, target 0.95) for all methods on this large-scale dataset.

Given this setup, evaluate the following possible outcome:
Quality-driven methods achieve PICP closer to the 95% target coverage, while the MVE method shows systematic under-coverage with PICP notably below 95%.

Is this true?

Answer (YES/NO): NO